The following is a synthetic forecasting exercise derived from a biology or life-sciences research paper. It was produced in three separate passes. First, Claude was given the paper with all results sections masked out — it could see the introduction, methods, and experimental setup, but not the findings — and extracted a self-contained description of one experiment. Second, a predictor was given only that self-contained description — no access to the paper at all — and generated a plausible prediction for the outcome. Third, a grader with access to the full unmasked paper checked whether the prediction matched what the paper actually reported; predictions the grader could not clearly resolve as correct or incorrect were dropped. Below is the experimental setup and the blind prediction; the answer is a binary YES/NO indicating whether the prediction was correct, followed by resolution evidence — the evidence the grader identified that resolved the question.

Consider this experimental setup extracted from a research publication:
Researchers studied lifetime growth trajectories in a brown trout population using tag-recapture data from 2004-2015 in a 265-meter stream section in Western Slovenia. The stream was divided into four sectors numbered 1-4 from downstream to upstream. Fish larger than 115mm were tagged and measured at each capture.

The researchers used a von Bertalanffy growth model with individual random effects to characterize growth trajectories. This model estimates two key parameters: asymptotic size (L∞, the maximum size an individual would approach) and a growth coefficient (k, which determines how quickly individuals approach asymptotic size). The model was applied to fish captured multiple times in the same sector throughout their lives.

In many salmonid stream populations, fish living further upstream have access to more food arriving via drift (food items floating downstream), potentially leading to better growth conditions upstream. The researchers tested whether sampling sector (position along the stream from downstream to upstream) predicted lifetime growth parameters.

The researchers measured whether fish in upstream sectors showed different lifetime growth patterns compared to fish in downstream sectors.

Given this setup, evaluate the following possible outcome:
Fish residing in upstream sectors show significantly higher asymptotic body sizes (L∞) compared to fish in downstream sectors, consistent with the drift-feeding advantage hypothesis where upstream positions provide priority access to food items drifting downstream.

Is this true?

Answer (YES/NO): NO